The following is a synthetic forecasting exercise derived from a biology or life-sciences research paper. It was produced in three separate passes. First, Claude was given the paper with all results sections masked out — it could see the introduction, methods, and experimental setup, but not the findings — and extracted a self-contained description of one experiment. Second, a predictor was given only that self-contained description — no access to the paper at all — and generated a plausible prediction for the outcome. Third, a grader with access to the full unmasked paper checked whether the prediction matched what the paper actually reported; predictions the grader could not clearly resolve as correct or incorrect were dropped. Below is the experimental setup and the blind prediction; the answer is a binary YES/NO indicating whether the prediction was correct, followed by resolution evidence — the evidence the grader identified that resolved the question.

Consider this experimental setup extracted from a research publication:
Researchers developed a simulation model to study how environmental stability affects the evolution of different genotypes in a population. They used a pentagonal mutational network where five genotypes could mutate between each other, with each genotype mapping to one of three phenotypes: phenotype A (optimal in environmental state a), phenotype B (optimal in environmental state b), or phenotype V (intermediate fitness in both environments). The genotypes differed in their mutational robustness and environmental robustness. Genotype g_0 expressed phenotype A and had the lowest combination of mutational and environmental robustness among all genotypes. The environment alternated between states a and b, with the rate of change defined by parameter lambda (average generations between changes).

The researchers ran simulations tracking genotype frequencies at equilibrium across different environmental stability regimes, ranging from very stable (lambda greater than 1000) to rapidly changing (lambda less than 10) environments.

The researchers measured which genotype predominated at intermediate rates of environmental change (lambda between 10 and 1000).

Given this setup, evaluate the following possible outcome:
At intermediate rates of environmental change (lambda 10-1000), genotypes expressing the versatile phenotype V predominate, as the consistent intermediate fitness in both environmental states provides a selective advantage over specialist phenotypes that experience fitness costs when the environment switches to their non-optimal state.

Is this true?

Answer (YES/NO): NO